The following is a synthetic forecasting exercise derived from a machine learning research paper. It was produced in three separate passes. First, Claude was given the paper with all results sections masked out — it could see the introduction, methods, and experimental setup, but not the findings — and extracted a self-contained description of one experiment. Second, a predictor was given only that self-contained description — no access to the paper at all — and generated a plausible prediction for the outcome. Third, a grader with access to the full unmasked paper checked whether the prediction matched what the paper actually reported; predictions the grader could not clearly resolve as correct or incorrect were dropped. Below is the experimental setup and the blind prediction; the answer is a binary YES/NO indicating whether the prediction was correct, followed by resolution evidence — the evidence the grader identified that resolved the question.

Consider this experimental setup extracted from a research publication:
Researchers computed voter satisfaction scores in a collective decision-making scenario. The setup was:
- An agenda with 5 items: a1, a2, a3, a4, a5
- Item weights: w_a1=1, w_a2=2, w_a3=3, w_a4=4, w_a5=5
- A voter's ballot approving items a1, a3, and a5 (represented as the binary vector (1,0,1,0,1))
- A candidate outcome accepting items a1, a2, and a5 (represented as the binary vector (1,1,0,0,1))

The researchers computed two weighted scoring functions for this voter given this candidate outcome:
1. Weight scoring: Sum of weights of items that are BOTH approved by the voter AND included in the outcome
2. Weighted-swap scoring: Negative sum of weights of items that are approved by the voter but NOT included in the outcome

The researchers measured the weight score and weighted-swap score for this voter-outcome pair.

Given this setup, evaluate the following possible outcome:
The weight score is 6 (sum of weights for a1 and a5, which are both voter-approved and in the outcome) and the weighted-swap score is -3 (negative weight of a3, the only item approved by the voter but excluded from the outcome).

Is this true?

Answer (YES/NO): YES